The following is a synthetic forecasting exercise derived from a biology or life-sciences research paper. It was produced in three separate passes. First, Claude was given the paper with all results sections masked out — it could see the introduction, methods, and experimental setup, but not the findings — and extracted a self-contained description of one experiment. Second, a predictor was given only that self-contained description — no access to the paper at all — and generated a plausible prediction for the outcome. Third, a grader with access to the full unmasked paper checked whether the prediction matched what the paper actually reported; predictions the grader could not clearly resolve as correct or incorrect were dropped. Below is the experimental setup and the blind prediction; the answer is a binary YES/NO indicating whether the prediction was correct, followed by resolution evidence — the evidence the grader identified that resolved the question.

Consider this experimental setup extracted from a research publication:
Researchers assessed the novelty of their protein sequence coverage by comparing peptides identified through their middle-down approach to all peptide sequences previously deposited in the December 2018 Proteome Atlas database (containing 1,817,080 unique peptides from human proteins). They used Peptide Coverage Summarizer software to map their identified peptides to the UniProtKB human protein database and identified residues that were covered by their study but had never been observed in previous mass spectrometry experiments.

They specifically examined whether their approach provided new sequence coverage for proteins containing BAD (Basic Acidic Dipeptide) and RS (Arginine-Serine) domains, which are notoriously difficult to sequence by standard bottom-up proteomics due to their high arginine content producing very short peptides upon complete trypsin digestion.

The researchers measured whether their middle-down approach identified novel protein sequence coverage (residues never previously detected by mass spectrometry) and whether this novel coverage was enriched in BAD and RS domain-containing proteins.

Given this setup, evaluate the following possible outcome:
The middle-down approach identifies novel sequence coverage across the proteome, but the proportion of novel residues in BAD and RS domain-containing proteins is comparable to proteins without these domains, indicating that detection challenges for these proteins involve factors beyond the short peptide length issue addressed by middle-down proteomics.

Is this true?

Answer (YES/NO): NO